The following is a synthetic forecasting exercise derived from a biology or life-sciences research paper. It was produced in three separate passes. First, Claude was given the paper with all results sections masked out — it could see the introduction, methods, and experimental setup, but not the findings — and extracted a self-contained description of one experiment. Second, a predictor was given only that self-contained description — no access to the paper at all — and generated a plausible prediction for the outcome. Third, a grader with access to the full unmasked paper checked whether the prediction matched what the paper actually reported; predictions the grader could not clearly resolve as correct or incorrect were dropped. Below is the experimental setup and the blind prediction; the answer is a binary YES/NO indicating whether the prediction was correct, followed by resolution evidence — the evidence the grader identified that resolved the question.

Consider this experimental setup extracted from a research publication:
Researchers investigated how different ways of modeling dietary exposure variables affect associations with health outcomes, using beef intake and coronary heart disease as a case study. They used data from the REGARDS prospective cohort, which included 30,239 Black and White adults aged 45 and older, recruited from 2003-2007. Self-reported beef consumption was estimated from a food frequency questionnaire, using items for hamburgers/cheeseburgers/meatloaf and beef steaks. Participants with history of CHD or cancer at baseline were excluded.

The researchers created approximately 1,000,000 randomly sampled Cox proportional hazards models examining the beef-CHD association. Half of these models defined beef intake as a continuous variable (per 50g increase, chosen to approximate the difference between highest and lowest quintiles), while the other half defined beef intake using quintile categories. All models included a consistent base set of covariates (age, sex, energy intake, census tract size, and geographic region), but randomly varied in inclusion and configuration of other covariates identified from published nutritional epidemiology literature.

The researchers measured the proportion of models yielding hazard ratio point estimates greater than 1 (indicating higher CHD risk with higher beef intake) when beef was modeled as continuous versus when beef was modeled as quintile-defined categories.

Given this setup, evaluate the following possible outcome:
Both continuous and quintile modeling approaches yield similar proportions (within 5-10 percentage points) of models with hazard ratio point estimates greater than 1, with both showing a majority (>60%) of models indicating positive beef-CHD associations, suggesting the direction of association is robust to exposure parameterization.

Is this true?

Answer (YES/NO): NO